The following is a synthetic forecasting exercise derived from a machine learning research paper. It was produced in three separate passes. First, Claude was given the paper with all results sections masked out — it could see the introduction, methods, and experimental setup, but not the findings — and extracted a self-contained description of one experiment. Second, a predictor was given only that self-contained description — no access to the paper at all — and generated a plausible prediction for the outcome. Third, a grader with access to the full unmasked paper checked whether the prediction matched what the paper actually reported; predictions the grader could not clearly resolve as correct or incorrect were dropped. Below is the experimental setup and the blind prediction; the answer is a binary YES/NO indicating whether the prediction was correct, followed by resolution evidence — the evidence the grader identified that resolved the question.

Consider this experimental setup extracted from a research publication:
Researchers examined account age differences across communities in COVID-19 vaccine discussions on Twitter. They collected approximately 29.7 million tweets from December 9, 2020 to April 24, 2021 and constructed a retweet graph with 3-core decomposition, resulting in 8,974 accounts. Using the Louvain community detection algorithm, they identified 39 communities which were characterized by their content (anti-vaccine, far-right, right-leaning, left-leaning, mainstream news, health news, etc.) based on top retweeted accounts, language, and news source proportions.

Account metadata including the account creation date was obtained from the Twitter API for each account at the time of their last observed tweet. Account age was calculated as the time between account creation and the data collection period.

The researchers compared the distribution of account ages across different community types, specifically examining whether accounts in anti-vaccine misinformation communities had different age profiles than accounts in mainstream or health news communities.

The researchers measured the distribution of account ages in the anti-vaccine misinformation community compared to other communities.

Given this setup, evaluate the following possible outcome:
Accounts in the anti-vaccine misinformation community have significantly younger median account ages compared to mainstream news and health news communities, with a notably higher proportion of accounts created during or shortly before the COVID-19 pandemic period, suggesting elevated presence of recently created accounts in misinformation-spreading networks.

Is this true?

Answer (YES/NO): NO